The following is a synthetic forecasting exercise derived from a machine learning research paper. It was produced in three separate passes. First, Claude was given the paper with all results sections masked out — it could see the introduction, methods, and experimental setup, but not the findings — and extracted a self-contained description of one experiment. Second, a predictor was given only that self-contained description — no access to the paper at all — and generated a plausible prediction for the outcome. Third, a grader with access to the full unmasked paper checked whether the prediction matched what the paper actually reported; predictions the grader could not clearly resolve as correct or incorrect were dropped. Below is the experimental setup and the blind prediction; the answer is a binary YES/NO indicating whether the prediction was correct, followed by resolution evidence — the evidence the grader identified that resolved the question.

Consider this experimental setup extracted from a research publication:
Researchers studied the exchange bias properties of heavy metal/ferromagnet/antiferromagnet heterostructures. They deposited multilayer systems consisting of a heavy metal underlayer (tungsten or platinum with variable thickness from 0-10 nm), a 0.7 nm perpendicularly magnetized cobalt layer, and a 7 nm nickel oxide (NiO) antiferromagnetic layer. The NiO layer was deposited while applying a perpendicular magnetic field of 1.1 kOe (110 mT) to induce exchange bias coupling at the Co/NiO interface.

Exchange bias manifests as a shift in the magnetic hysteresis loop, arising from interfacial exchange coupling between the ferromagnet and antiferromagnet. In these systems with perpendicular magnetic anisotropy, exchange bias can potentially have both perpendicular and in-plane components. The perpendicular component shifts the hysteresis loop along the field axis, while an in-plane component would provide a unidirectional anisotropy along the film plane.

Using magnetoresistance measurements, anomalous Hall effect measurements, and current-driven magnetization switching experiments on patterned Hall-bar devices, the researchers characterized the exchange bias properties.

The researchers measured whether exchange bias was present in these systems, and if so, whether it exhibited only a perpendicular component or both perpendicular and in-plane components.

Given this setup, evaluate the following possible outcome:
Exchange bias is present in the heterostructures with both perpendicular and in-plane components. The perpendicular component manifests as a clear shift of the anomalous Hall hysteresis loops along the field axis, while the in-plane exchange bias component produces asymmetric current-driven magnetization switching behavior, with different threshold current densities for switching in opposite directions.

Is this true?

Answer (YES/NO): NO